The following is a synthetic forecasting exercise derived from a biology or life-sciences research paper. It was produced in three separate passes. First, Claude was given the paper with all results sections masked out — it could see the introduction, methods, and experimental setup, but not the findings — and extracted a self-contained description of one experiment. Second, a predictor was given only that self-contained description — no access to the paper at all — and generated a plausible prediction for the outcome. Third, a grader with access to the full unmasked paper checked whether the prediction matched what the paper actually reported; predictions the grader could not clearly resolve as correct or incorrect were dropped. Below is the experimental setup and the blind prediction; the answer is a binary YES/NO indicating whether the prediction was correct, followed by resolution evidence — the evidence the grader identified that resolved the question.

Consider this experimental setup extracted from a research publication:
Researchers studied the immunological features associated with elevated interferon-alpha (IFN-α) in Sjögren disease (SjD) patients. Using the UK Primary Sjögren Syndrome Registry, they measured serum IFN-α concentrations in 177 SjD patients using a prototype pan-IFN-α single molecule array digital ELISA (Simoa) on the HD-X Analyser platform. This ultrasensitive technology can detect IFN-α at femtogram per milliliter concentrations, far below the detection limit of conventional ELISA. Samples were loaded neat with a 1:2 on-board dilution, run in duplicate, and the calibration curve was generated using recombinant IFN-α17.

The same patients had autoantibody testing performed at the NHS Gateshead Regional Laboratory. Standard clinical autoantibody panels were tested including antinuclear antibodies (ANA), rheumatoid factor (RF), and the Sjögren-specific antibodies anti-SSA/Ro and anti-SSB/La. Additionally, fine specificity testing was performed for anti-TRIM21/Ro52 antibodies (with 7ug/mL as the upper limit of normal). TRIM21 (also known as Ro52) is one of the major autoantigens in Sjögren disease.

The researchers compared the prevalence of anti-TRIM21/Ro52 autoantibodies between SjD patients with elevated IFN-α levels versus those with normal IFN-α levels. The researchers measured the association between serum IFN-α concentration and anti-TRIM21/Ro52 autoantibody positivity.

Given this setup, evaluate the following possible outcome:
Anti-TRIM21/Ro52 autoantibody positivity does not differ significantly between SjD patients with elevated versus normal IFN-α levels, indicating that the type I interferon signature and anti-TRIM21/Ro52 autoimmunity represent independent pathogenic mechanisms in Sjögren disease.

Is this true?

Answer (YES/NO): NO